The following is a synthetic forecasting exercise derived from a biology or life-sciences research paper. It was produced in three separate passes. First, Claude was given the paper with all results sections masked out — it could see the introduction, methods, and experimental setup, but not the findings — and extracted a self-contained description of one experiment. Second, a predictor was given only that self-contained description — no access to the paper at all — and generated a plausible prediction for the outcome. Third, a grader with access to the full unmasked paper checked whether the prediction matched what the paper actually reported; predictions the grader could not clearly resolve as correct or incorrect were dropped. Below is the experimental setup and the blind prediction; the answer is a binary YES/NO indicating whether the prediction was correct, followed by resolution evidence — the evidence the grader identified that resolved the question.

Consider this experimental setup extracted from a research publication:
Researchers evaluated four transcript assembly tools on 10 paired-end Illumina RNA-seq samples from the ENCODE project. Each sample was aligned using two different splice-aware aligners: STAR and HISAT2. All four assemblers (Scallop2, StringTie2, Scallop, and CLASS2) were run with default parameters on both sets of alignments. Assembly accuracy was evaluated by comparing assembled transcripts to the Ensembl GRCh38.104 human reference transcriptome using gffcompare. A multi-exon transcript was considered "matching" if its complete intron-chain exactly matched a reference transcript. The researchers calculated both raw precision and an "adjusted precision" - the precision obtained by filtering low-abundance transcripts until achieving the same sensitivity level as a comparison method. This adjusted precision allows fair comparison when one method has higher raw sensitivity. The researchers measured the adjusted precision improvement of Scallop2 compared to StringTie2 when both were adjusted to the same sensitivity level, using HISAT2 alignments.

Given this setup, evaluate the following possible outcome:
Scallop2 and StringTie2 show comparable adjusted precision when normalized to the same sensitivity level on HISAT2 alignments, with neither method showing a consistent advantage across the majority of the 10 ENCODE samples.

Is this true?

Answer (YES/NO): NO